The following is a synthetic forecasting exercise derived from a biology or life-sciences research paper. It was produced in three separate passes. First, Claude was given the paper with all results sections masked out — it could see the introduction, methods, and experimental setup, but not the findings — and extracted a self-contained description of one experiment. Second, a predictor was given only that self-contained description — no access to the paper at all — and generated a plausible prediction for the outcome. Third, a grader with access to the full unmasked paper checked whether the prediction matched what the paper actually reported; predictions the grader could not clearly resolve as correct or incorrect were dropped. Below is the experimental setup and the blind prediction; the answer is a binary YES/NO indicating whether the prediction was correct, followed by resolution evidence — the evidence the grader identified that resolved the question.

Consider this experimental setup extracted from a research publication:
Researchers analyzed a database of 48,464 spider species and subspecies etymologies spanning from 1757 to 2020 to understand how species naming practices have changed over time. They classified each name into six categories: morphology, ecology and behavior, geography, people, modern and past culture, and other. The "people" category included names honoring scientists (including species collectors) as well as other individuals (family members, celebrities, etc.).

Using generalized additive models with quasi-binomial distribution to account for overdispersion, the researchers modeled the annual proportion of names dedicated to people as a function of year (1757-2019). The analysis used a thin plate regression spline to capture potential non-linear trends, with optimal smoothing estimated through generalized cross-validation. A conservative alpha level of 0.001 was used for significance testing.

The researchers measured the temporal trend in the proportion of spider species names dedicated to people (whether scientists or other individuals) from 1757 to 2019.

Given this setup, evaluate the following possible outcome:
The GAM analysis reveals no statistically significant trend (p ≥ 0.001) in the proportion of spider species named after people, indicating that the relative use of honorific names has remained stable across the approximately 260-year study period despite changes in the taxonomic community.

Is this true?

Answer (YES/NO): NO